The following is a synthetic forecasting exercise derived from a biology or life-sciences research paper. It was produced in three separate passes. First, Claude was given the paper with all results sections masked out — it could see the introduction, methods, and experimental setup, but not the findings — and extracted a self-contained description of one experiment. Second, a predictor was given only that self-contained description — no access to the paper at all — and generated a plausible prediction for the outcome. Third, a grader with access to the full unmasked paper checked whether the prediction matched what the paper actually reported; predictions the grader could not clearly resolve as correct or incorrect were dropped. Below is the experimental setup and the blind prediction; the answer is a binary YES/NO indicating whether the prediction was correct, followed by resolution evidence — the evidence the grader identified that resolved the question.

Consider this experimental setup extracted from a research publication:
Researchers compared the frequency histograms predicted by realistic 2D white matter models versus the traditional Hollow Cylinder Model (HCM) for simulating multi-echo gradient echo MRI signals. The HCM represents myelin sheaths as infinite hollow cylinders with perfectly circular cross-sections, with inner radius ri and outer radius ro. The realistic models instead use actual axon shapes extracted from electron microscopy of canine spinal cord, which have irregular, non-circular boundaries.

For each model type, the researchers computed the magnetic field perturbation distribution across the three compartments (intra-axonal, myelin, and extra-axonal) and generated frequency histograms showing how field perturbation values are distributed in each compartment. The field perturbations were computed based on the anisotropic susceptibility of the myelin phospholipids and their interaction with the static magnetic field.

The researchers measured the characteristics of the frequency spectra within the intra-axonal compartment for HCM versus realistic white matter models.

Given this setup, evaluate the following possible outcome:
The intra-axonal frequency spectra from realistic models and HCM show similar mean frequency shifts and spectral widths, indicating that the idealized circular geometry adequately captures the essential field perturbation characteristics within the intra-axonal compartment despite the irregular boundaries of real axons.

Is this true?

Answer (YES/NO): NO